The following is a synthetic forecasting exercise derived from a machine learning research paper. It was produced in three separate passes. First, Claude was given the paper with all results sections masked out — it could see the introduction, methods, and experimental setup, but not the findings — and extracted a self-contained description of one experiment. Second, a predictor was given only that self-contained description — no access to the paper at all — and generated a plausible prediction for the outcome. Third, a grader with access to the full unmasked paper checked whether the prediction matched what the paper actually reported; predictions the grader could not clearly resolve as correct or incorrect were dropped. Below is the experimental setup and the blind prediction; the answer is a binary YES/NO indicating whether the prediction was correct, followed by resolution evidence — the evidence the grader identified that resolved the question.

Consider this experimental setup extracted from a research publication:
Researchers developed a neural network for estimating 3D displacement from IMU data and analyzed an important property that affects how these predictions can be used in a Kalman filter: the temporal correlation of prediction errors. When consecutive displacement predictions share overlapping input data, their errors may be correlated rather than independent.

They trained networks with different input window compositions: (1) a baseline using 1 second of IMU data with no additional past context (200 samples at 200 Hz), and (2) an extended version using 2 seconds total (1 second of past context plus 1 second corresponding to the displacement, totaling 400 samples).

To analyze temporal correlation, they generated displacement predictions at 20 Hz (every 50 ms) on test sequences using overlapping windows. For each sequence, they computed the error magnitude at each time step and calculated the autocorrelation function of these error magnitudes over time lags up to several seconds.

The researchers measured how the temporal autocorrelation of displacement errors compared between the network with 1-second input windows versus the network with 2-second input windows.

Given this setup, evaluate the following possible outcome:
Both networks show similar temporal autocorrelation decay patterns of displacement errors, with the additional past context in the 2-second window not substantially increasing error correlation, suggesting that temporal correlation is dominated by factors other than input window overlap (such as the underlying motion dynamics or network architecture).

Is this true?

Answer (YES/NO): NO